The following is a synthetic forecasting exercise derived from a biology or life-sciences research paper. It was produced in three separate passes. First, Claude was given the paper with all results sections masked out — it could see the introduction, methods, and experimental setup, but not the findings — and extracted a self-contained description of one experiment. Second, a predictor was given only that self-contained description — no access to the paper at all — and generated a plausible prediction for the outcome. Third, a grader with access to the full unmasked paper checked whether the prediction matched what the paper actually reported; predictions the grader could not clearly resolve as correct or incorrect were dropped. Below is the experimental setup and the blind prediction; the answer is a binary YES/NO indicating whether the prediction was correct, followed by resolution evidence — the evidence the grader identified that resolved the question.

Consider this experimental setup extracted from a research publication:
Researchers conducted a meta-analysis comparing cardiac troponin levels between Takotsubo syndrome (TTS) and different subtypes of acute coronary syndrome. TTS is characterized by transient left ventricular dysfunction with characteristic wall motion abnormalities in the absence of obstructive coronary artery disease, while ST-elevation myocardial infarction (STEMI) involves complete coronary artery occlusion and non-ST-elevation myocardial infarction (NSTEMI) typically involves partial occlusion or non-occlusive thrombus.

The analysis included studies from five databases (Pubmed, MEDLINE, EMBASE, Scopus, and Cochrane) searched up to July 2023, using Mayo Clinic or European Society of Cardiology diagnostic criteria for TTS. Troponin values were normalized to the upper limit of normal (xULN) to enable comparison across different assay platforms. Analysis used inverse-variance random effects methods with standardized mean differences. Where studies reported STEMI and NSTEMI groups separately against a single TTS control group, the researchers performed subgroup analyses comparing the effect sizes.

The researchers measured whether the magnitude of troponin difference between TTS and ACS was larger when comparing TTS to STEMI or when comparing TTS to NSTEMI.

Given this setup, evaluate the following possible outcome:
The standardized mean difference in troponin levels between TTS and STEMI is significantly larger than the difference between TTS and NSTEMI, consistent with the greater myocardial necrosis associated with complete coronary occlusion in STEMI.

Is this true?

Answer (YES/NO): YES